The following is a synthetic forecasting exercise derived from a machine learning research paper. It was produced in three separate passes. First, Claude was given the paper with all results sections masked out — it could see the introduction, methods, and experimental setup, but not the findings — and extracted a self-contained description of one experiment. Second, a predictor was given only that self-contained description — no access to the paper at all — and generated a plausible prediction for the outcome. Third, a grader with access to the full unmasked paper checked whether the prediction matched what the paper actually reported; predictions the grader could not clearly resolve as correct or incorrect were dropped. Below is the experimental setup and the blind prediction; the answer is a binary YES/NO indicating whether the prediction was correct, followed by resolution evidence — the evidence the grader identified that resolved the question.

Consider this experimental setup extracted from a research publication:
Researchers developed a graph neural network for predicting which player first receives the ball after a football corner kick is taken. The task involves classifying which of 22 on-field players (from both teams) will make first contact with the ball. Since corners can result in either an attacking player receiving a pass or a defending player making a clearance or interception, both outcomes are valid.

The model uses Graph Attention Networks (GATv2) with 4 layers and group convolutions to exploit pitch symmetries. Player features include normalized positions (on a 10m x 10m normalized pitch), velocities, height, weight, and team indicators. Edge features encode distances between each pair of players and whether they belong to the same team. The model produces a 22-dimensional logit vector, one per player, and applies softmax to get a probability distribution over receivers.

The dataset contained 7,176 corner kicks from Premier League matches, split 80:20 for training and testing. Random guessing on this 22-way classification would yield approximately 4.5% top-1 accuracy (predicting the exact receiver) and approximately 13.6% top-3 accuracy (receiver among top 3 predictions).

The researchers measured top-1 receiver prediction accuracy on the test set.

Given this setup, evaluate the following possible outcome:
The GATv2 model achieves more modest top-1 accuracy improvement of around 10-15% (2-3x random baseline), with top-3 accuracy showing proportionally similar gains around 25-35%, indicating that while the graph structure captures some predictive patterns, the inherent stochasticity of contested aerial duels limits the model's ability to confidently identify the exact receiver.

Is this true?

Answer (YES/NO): NO